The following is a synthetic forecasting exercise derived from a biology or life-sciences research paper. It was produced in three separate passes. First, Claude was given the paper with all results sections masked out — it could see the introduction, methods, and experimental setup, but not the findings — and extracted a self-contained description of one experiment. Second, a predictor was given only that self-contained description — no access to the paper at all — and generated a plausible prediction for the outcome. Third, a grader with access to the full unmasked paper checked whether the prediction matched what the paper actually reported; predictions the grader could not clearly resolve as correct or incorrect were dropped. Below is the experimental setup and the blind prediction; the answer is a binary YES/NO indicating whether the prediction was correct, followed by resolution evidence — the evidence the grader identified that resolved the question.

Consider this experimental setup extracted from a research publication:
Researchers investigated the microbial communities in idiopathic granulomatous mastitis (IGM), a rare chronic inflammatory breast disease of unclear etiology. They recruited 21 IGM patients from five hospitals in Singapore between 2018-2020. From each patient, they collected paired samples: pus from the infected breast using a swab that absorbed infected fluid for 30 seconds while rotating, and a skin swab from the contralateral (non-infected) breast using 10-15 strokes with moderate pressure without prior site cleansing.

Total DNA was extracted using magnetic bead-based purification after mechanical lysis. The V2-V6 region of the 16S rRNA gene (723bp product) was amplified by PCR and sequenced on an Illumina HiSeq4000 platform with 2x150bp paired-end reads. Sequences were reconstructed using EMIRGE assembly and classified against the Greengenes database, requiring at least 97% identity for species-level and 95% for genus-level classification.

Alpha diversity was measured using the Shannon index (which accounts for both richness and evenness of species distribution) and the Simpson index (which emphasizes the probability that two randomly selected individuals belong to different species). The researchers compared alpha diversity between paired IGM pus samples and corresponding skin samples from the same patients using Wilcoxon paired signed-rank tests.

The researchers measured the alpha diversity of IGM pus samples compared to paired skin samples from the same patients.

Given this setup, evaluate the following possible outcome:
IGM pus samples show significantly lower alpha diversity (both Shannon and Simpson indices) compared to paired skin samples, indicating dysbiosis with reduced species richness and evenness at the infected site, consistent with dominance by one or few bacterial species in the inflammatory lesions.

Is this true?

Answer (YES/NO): NO